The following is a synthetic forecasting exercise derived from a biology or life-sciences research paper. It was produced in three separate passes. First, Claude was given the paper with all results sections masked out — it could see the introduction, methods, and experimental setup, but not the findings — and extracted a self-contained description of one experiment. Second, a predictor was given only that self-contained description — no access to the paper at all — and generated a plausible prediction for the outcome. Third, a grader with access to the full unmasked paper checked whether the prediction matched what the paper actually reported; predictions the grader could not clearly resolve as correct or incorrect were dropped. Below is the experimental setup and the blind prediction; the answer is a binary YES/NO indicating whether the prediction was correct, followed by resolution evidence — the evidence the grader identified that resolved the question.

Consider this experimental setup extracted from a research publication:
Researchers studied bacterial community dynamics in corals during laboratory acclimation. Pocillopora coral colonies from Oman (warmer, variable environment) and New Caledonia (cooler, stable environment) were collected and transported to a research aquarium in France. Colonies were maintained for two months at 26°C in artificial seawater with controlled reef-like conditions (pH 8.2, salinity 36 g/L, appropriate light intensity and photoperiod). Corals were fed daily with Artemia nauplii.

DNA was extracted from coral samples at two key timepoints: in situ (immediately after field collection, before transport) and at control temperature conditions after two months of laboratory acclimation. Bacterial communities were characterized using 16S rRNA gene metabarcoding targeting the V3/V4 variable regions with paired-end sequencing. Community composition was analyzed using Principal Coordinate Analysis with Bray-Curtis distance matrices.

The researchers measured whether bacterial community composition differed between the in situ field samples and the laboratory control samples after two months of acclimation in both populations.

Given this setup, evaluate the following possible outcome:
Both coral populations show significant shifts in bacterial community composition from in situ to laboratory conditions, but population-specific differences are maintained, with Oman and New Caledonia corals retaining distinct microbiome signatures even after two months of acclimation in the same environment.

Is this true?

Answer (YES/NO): NO